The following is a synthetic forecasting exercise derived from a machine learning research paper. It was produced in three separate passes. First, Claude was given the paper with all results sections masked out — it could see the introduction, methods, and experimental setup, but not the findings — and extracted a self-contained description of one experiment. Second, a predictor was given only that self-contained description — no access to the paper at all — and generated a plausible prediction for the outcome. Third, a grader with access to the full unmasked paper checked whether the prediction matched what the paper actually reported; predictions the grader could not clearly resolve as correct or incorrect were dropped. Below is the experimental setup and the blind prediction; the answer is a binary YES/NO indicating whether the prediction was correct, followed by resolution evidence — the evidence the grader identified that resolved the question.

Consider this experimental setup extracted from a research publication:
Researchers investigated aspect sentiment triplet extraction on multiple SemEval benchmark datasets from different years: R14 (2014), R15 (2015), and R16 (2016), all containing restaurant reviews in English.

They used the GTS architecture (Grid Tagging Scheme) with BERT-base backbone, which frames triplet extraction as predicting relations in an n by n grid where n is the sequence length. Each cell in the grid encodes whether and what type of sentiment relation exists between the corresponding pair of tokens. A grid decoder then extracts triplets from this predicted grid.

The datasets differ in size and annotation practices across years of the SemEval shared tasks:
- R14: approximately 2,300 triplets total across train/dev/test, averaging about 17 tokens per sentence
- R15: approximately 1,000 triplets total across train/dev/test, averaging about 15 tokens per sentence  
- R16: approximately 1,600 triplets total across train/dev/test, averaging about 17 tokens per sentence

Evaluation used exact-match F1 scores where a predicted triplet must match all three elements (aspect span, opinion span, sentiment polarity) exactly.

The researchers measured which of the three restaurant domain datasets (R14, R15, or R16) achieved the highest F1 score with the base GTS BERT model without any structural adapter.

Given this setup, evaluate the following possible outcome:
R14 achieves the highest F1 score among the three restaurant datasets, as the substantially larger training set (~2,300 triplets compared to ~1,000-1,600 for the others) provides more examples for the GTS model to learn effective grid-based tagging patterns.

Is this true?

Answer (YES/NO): YES